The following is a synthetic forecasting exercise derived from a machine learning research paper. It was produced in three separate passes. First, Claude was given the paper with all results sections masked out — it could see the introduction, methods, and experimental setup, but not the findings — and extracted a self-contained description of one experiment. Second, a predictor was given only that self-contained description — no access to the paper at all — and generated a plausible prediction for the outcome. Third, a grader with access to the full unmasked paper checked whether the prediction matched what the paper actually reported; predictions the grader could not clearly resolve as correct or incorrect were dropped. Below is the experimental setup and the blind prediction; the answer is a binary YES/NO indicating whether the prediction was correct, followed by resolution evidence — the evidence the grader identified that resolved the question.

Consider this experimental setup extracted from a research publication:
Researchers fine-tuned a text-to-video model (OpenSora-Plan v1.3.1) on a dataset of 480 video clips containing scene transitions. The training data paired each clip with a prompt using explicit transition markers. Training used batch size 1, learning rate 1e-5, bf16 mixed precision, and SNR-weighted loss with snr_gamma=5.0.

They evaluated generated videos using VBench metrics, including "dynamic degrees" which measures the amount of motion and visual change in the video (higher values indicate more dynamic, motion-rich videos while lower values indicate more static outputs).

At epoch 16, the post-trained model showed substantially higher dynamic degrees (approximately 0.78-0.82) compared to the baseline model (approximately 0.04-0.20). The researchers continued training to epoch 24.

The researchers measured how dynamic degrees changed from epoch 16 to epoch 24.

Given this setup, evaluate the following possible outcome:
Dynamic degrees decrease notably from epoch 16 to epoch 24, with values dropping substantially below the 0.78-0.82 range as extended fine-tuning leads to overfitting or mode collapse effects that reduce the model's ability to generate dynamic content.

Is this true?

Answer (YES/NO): NO